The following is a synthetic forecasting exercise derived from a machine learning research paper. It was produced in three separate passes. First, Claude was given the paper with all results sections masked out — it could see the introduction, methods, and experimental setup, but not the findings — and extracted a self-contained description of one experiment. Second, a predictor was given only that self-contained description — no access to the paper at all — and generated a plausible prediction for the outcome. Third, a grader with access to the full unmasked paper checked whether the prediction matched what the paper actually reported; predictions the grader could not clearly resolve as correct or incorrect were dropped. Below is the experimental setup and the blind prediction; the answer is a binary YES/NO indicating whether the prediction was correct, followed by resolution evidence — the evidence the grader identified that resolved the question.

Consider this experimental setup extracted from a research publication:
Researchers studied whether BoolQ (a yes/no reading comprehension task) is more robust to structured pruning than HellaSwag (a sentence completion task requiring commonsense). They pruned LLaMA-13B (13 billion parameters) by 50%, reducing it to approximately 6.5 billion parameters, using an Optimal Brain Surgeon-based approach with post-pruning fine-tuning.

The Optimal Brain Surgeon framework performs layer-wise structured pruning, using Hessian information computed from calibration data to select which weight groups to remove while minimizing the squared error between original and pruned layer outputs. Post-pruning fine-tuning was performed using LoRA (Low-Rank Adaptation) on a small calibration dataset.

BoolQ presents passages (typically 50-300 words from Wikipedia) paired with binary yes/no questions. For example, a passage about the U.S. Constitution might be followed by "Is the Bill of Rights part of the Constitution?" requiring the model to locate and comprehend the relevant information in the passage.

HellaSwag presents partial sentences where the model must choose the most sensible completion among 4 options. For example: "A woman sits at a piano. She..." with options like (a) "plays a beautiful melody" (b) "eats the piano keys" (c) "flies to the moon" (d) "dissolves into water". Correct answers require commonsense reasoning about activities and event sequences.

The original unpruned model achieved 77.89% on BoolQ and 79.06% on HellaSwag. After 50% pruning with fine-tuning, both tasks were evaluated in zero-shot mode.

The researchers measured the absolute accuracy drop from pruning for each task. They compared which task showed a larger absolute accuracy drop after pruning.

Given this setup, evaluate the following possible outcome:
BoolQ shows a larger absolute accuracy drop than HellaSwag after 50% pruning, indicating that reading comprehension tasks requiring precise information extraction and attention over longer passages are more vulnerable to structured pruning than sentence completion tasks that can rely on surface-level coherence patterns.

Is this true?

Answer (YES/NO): NO